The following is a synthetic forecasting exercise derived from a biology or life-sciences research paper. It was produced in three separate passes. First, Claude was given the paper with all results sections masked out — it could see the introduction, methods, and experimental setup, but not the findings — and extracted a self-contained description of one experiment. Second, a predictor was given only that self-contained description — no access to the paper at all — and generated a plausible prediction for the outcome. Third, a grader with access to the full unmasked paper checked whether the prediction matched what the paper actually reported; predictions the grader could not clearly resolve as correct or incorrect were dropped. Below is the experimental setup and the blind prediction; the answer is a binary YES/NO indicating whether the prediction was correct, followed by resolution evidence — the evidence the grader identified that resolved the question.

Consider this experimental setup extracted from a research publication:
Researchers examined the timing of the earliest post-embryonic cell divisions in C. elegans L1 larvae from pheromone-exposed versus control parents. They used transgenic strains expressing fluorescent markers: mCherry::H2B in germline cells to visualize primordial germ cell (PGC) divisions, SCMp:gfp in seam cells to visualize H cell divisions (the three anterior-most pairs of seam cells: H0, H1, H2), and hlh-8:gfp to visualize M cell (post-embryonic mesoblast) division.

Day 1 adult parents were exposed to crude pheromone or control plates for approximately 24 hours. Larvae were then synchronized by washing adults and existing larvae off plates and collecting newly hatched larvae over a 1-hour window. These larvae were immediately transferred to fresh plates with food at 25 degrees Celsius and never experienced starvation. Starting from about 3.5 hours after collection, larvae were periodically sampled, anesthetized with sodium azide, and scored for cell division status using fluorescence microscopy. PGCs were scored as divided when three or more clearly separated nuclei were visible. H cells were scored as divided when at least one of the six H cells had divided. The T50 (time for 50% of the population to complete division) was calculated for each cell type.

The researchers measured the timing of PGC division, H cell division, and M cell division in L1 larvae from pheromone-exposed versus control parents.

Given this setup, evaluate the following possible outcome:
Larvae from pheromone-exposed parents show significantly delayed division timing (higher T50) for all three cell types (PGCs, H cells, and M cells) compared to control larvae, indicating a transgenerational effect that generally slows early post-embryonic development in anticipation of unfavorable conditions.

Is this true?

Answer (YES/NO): NO